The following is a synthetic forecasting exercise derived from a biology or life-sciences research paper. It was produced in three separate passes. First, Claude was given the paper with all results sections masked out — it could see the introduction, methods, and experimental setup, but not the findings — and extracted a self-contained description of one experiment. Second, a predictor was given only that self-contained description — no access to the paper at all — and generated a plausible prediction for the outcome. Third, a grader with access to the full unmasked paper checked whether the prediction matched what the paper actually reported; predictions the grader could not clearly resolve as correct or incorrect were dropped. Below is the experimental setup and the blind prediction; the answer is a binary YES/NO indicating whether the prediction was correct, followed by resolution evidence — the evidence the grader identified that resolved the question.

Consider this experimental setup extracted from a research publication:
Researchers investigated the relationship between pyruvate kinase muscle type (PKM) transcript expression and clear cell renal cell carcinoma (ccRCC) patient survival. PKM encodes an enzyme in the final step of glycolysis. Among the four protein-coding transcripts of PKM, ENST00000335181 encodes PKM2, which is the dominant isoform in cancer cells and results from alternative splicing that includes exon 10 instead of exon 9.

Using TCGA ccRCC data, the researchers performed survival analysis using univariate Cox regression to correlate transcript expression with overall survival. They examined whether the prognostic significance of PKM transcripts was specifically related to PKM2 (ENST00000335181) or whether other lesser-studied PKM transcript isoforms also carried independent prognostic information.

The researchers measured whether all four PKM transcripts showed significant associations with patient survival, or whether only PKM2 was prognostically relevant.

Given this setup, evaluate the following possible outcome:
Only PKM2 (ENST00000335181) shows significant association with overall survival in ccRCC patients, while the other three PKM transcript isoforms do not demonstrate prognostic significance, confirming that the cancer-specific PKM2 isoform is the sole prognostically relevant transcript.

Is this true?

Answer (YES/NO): NO